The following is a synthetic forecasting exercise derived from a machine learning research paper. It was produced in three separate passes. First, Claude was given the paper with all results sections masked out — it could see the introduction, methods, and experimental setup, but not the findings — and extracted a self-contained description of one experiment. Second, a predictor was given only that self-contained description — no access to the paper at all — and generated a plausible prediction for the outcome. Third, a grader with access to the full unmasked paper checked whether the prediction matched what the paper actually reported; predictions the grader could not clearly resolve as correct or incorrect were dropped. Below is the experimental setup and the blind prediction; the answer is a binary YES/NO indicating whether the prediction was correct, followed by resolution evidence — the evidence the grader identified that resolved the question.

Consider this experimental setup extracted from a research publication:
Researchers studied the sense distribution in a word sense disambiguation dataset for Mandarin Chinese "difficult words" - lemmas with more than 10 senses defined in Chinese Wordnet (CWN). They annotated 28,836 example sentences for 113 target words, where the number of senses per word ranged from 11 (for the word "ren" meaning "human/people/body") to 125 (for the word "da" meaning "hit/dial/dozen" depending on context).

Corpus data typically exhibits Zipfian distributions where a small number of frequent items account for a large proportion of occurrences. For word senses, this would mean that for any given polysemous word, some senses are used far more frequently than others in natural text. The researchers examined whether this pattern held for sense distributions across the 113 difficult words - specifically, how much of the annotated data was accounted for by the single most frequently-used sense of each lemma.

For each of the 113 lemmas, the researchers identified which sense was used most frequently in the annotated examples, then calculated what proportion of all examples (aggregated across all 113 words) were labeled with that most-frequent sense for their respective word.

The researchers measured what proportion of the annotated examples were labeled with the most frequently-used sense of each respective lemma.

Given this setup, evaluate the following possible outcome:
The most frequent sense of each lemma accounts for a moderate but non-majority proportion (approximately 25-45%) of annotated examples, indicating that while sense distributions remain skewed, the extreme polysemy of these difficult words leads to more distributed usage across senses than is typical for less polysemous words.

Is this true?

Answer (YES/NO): NO